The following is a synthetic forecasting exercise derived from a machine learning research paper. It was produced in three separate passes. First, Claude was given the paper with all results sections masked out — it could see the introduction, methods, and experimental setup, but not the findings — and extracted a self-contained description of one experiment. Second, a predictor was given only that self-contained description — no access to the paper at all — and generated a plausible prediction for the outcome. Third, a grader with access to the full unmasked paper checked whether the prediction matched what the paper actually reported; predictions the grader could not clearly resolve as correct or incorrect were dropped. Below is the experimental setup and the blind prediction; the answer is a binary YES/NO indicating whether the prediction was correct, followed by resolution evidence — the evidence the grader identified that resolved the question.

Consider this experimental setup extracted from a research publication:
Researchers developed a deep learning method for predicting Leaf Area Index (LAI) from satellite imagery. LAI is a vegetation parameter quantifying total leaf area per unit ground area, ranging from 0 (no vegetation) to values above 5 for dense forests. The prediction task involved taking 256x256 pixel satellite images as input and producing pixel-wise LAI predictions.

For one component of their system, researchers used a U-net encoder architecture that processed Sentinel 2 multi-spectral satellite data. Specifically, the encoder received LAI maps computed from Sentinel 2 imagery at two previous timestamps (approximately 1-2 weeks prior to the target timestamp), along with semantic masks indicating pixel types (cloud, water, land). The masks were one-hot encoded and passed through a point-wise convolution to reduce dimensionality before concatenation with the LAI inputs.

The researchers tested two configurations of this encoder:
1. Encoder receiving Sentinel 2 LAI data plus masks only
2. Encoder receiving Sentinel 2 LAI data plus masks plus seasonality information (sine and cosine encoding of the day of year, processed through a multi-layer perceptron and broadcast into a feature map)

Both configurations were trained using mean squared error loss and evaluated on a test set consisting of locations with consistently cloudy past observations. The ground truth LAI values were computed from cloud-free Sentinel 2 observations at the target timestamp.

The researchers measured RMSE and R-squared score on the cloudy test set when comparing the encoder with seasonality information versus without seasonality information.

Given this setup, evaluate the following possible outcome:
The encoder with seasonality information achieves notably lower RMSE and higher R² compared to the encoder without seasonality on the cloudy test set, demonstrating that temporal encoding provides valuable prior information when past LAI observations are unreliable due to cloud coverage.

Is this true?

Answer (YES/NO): NO